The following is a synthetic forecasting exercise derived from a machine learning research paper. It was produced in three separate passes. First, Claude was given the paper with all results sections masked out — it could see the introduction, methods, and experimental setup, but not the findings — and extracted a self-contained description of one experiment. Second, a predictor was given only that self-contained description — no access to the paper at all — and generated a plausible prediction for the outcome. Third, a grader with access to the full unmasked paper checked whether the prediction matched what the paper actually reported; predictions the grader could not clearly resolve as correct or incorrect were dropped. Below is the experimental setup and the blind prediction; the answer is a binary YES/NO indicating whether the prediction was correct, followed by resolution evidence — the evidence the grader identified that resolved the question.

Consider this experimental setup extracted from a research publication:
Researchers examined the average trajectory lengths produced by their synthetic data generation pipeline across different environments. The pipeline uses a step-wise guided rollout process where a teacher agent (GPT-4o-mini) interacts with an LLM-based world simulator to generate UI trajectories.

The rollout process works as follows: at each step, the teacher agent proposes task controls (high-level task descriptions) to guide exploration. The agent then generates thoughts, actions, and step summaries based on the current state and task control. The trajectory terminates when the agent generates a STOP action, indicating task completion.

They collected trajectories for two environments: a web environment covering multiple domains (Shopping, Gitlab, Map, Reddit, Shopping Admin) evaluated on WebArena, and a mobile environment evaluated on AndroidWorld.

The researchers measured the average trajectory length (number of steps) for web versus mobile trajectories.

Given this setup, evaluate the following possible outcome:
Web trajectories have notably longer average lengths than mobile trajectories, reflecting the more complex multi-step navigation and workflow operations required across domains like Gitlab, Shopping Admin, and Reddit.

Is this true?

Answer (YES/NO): NO